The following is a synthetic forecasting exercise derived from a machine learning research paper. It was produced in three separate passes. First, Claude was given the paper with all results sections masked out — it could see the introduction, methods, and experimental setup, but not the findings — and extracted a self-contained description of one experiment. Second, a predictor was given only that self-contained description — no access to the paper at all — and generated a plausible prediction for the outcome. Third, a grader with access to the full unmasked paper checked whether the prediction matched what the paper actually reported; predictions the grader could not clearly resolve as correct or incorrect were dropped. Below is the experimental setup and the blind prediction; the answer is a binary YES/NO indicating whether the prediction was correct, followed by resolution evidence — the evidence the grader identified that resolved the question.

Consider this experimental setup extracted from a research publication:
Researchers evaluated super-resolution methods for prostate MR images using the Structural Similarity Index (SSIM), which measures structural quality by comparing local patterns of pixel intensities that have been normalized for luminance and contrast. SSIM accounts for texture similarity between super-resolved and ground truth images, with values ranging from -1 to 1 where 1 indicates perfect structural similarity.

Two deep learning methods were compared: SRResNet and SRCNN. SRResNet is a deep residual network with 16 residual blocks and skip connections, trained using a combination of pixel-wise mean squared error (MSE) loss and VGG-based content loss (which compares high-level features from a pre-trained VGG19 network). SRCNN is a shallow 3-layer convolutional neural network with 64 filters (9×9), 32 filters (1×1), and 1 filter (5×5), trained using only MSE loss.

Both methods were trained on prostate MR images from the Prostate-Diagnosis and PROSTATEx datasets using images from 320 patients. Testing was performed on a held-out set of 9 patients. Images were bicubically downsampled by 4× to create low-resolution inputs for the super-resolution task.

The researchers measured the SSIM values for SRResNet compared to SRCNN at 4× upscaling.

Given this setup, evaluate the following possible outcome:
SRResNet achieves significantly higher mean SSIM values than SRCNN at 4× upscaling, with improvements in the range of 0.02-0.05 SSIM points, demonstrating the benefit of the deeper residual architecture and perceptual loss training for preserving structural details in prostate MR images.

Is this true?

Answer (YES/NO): YES